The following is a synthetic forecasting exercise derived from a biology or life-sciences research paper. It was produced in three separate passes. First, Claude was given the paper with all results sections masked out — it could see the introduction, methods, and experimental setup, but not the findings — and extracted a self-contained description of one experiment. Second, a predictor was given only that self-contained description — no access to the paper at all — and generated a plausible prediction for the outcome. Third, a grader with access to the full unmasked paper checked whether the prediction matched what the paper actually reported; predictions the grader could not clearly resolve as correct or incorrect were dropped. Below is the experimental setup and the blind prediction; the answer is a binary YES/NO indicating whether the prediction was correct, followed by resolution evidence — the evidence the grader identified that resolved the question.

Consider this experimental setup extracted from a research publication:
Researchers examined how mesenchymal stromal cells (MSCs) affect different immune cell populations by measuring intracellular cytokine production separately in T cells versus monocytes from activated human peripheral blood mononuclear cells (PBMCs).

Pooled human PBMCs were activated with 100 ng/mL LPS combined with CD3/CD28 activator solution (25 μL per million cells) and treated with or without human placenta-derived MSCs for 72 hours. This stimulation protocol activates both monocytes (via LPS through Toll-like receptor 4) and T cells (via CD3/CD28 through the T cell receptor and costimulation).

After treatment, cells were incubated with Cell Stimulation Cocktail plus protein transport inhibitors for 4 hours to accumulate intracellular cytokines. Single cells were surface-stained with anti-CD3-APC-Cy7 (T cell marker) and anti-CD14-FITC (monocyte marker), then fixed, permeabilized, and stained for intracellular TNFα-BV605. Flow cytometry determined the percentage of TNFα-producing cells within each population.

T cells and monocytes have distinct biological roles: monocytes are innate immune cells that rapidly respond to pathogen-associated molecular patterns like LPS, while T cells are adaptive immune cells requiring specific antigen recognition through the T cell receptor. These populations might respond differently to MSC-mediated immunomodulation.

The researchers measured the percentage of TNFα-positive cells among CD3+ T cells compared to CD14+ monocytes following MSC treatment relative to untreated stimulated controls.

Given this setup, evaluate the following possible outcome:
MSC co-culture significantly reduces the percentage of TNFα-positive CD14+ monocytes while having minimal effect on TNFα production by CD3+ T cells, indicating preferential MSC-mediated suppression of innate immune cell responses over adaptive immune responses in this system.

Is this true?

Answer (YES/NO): NO